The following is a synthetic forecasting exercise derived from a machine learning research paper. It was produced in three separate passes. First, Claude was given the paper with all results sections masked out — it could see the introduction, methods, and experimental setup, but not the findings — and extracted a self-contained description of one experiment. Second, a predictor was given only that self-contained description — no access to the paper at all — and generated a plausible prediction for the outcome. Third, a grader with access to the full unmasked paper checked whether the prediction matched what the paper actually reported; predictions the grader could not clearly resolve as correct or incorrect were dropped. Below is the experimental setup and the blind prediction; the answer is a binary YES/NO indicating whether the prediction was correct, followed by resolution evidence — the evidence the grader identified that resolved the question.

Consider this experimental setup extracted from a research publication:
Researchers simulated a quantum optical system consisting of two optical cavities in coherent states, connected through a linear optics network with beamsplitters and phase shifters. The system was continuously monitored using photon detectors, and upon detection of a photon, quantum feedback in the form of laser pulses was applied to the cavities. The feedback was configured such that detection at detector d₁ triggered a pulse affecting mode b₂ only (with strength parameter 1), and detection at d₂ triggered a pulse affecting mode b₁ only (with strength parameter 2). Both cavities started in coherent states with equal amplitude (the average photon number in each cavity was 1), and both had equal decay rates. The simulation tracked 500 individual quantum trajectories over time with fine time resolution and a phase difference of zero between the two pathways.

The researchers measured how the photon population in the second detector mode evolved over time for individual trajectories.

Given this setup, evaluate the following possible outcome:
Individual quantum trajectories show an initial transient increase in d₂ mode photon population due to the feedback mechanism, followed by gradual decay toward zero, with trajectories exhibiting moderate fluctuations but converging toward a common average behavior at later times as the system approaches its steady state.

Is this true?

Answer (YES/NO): NO